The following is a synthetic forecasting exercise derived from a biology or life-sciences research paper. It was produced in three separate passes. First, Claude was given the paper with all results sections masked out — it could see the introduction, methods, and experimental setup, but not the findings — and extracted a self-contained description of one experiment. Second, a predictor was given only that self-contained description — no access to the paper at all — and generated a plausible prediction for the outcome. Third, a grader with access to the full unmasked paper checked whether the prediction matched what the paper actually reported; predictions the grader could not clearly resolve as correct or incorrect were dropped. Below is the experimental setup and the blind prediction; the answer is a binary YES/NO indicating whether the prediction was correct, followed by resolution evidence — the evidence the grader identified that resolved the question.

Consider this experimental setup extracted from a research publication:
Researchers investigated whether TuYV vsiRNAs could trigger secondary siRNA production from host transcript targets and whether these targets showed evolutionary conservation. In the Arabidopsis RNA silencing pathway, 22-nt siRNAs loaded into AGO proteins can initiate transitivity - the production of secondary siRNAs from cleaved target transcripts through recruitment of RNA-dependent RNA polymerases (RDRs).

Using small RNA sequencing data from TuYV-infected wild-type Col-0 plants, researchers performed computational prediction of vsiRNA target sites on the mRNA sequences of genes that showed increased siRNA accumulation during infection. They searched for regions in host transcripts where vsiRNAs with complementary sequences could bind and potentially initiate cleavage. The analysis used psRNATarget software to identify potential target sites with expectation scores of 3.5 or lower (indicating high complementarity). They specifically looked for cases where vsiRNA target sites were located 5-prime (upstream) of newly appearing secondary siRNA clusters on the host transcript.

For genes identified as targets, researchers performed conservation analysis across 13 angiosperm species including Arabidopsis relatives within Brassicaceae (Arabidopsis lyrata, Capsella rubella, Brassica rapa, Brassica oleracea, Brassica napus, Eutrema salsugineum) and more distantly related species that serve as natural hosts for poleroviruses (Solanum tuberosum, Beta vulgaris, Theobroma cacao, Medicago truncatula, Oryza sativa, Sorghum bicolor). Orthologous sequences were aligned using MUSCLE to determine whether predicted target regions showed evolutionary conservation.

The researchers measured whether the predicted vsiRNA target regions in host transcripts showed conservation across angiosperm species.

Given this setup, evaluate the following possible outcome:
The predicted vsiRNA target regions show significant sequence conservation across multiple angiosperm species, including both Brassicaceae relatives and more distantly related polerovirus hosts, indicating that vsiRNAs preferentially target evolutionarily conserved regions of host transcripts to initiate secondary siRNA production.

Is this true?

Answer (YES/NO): YES